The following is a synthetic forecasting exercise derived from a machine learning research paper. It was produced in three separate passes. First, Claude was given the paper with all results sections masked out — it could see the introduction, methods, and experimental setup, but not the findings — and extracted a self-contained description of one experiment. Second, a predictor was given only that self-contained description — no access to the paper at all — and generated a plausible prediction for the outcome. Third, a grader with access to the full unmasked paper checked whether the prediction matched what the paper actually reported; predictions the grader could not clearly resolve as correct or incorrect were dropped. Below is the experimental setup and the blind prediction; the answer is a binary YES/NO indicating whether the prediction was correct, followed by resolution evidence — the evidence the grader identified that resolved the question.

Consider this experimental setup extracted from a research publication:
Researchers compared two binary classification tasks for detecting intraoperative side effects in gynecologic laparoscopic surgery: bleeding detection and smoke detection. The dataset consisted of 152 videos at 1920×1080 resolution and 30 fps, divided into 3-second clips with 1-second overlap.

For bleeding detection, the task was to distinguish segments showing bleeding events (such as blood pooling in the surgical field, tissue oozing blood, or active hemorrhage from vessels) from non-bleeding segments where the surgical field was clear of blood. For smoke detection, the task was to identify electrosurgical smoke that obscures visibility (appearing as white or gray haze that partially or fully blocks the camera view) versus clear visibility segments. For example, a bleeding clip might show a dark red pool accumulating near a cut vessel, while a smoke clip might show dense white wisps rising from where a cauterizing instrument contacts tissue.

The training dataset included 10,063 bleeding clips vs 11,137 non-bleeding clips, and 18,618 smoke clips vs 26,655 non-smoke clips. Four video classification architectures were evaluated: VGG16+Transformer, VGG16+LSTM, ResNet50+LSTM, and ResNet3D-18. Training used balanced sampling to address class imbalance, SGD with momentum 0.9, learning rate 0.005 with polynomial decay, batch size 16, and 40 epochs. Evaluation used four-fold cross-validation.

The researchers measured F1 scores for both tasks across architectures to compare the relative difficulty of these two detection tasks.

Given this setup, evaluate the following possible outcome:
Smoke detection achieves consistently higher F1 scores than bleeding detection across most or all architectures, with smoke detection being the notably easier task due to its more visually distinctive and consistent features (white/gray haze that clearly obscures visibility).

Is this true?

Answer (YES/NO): NO